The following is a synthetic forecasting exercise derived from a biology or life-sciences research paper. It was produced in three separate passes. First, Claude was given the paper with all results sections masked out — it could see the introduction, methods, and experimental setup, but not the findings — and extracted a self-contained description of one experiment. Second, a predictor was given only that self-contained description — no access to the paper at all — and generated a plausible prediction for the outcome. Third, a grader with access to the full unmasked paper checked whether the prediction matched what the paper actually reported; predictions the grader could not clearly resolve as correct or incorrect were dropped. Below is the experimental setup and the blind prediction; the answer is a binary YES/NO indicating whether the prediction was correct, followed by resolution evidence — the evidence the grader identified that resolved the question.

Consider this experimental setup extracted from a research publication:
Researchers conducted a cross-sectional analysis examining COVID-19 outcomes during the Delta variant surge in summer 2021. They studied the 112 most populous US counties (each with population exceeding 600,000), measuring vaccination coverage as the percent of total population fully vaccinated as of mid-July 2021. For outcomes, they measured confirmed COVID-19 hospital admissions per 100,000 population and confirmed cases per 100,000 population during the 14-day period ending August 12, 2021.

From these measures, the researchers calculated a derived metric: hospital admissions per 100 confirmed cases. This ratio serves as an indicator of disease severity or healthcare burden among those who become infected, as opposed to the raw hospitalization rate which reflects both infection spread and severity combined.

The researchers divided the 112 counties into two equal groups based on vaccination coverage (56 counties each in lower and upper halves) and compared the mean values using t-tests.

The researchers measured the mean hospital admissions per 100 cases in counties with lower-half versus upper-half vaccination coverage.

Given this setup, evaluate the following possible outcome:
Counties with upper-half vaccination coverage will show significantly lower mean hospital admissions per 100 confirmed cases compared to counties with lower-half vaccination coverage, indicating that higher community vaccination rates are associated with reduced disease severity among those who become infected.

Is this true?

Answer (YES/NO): YES